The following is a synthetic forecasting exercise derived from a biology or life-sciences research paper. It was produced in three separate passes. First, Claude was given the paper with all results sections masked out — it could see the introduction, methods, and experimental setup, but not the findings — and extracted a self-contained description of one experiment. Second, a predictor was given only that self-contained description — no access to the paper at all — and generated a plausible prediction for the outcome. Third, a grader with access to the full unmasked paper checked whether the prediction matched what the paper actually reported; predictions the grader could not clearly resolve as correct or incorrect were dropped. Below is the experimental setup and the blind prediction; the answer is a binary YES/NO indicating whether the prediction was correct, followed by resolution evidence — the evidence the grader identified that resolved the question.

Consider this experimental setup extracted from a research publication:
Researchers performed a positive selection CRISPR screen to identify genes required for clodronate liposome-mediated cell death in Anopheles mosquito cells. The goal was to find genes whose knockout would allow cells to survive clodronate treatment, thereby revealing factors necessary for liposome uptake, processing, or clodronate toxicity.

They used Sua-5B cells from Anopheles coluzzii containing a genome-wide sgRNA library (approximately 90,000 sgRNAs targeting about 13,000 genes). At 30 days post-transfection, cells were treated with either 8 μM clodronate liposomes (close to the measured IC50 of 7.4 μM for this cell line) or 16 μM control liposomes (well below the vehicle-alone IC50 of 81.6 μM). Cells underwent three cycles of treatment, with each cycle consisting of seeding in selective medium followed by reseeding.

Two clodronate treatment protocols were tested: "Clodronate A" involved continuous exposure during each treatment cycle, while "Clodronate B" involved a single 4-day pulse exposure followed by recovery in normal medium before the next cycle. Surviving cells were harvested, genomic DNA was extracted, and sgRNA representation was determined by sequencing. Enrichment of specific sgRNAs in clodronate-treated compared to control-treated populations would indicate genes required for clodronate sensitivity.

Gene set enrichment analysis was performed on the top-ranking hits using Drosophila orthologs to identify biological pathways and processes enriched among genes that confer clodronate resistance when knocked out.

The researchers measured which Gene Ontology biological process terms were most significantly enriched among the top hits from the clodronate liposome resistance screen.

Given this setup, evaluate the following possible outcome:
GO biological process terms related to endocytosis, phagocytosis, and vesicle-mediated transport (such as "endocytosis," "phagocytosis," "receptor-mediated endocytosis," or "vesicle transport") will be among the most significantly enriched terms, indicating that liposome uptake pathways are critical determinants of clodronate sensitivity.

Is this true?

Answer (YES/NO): NO